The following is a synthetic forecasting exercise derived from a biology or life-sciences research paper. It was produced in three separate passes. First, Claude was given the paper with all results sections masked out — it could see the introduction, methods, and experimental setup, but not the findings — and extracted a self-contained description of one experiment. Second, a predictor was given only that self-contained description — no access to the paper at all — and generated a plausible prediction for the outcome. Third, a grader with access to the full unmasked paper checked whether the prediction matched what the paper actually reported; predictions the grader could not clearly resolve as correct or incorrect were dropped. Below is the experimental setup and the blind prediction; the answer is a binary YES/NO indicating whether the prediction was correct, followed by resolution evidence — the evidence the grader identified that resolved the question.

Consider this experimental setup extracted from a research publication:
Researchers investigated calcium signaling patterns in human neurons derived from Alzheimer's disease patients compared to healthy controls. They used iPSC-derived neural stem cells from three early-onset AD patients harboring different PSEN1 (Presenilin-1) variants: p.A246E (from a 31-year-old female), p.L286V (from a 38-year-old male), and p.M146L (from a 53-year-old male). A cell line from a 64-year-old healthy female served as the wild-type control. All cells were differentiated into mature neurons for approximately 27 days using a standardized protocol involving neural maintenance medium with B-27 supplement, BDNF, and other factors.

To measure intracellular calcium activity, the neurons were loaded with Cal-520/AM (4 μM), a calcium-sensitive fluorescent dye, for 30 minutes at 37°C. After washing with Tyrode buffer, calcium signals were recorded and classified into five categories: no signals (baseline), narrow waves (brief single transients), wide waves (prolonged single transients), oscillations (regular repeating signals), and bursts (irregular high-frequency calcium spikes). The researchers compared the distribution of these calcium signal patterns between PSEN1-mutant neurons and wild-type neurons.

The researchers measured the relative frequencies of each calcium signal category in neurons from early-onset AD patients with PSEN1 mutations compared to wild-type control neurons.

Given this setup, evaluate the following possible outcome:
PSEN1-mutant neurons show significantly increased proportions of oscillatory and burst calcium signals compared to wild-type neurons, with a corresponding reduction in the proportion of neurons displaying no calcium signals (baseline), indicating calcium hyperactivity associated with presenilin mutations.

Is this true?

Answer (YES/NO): YES